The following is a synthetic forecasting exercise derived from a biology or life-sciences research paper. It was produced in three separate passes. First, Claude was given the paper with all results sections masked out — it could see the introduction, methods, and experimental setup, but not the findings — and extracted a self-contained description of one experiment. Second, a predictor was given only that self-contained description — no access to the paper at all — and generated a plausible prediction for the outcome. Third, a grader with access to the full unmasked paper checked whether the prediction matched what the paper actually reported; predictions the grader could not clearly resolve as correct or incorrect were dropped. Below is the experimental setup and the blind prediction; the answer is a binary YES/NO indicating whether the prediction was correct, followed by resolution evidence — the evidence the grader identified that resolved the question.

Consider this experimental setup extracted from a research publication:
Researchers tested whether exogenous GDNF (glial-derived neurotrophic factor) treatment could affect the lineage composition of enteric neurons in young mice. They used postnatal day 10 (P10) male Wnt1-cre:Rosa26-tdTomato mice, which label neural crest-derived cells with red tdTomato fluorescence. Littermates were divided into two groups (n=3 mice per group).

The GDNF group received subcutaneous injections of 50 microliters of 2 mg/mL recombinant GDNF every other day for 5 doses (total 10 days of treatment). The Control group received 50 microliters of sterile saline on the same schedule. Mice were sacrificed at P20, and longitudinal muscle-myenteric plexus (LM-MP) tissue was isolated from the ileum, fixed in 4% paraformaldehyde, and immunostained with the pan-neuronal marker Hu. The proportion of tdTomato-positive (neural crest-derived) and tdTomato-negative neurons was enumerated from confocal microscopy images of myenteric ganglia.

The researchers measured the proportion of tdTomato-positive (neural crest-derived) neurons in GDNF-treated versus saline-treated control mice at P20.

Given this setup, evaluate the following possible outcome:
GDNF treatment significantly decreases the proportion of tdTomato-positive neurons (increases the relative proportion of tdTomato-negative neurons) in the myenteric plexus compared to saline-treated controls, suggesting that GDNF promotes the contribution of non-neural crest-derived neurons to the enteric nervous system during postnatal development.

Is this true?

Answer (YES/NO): NO